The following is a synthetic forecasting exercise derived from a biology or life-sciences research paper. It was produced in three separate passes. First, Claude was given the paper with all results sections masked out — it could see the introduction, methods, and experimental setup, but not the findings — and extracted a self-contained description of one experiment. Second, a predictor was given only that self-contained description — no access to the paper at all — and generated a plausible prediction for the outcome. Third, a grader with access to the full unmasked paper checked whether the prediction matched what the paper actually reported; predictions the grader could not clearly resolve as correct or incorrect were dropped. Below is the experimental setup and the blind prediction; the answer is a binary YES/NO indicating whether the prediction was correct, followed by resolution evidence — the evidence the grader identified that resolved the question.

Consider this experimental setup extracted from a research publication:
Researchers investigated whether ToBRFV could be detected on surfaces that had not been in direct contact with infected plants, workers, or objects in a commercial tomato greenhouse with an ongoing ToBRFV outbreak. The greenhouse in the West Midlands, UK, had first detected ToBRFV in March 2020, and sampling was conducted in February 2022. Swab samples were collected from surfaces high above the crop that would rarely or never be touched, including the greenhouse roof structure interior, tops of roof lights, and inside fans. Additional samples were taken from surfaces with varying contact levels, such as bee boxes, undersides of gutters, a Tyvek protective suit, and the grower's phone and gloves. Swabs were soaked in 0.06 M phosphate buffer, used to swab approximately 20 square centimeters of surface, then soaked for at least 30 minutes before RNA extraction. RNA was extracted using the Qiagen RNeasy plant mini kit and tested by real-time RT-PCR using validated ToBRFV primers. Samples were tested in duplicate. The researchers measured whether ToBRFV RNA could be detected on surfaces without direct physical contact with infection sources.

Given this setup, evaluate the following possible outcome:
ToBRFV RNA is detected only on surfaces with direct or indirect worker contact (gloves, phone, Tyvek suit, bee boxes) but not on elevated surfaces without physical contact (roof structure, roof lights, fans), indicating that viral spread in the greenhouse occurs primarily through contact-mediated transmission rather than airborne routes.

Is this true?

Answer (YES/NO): NO